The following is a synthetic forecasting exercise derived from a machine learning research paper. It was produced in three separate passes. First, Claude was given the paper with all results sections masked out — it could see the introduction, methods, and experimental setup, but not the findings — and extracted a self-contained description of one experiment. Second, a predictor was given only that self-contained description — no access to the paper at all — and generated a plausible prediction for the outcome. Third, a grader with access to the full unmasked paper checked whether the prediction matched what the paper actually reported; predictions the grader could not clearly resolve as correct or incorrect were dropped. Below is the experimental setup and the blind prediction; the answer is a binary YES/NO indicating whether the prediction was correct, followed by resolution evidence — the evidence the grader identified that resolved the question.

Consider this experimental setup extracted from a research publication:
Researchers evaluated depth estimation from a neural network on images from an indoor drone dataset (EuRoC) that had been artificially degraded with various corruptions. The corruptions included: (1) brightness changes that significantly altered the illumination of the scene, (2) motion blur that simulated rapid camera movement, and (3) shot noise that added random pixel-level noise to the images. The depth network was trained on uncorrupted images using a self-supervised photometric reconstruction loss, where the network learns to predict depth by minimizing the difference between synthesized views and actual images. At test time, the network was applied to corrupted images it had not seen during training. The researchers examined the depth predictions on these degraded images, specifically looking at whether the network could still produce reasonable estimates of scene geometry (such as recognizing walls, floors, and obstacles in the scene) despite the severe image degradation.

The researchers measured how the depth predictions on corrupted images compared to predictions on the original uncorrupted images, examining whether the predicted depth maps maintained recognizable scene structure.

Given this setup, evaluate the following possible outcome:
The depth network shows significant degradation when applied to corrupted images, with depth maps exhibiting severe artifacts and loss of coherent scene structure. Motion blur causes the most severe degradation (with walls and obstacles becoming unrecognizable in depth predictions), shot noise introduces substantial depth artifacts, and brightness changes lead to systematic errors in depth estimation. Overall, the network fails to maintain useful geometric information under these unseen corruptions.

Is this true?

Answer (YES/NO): NO